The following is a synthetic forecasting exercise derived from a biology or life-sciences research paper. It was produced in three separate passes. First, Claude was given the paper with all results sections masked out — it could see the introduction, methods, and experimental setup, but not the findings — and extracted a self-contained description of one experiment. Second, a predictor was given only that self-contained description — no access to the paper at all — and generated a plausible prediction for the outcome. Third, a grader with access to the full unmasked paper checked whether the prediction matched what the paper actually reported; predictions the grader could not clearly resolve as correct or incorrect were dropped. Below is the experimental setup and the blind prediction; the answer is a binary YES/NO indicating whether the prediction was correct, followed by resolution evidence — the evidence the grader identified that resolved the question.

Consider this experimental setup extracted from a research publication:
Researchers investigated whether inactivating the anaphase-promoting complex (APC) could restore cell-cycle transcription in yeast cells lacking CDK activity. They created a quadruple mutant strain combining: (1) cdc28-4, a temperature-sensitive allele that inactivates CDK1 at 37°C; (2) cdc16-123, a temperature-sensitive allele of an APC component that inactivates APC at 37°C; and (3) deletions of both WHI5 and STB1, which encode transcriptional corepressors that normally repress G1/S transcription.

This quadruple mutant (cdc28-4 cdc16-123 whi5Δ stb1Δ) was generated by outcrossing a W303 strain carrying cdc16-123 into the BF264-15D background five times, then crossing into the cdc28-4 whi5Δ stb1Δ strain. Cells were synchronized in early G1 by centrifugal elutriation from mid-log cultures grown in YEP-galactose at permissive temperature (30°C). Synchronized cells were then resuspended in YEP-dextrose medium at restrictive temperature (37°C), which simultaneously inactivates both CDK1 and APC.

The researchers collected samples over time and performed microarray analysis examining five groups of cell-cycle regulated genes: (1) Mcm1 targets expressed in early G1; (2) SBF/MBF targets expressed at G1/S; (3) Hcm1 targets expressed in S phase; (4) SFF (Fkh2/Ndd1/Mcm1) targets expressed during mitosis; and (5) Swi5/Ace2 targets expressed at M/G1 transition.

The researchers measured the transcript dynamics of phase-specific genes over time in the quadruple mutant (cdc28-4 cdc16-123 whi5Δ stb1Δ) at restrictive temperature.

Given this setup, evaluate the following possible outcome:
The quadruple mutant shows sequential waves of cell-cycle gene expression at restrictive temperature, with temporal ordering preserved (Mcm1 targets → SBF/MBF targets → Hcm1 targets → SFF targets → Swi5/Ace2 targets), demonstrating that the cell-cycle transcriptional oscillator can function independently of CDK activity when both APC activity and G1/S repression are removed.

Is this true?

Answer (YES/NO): NO